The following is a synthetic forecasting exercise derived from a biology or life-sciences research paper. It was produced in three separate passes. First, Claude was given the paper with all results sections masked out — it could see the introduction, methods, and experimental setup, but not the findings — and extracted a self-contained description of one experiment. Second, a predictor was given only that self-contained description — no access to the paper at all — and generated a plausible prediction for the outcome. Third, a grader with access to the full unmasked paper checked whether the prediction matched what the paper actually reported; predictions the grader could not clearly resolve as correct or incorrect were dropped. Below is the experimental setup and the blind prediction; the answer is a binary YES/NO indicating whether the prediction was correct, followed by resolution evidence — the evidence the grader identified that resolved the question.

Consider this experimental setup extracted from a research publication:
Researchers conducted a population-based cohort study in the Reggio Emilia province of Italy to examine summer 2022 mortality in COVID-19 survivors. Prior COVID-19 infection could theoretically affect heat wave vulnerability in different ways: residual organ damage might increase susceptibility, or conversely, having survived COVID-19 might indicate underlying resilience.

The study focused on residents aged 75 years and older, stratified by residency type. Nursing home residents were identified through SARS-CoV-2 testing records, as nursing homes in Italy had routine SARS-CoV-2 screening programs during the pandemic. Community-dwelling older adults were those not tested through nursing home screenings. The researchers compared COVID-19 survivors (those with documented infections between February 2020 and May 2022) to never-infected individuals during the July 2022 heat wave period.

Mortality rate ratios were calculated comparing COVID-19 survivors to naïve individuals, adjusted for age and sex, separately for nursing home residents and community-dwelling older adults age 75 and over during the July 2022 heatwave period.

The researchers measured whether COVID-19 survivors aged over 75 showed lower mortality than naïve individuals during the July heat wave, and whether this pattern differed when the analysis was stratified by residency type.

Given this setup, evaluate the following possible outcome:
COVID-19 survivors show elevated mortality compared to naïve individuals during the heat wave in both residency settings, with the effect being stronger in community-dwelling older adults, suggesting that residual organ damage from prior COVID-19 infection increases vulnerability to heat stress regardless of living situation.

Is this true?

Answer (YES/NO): NO